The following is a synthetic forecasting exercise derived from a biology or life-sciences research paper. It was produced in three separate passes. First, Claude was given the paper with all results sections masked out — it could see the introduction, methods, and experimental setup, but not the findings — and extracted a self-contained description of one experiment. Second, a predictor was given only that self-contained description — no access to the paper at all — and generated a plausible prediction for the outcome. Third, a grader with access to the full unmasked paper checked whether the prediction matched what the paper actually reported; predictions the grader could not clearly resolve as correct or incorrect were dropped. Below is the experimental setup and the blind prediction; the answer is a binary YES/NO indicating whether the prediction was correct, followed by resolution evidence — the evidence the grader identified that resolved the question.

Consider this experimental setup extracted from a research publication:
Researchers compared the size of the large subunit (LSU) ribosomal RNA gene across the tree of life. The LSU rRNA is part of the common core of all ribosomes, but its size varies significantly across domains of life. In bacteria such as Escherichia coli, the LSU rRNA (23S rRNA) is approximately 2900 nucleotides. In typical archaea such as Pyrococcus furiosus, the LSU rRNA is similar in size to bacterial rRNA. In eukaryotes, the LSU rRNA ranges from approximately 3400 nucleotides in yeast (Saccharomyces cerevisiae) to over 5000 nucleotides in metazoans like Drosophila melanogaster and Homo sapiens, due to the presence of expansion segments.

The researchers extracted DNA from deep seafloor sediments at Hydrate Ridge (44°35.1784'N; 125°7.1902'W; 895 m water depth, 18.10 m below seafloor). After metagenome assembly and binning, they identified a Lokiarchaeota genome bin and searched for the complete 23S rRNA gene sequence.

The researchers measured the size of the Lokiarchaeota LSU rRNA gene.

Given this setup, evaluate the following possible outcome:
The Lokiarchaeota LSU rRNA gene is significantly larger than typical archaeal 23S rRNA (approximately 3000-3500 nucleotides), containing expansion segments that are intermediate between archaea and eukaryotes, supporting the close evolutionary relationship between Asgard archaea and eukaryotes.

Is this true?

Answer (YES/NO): NO